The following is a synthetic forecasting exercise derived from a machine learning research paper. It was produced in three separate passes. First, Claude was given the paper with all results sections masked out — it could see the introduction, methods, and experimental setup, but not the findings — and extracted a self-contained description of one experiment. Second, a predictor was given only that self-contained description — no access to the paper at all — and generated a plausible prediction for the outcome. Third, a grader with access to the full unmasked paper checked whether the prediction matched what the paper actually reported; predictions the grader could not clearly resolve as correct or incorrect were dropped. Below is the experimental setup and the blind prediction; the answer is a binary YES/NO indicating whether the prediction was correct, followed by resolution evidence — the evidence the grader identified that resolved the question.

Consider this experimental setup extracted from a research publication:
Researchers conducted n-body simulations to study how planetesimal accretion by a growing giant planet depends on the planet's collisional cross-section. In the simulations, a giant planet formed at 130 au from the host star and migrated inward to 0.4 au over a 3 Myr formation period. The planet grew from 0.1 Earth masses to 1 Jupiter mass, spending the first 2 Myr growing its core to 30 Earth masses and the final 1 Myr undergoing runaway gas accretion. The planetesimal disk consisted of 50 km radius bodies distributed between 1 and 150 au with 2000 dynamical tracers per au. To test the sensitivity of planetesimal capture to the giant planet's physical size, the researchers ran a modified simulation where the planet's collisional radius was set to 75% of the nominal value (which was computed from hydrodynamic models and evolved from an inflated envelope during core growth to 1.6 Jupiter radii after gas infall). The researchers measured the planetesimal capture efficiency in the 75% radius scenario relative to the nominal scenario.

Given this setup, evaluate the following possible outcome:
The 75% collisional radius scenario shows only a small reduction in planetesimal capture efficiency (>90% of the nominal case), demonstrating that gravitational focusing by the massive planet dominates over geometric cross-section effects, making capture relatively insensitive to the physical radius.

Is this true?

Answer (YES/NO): NO